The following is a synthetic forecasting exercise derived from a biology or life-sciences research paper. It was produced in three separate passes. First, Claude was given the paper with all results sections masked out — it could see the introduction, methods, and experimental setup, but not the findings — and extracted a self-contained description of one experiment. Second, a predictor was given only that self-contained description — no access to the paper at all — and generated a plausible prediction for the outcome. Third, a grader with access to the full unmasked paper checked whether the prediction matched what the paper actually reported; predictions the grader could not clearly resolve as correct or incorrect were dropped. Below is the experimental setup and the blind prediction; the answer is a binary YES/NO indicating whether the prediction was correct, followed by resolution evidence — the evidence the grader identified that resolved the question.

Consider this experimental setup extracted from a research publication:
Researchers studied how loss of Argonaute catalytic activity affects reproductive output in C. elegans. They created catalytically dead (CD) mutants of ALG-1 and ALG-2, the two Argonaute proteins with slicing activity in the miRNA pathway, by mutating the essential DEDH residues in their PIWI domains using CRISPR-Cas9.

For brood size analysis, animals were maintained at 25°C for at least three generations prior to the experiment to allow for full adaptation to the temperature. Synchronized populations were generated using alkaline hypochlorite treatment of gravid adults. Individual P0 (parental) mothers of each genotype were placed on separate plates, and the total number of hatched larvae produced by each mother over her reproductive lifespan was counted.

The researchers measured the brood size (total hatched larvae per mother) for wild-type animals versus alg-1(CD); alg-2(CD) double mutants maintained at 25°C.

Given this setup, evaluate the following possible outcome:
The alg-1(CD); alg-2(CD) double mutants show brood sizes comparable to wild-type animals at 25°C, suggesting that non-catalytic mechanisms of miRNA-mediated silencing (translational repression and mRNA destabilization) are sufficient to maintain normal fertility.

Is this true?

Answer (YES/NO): NO